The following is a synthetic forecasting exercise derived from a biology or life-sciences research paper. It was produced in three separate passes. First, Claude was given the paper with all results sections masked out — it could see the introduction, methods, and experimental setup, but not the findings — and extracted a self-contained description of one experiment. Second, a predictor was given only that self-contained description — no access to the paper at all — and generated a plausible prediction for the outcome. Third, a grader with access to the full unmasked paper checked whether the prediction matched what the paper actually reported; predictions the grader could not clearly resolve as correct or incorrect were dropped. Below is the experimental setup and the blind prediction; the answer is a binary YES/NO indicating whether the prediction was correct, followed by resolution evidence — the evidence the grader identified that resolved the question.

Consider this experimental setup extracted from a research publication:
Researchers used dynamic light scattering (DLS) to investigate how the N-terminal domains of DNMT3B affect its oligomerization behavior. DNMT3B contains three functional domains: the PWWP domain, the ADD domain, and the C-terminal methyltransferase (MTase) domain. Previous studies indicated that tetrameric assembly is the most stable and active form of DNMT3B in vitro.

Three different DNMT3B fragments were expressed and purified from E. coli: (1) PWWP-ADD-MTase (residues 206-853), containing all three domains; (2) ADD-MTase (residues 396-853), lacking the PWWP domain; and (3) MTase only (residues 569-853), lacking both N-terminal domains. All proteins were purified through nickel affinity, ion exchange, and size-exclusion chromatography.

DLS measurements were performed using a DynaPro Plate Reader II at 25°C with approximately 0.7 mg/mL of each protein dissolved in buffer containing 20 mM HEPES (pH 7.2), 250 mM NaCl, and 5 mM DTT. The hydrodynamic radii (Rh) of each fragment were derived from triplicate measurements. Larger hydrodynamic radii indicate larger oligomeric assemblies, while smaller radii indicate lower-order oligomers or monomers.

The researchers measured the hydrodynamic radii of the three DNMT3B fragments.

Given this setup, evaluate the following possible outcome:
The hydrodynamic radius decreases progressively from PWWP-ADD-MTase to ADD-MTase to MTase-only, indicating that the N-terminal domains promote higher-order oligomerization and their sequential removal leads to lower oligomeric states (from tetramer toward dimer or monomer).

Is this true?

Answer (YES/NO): NO